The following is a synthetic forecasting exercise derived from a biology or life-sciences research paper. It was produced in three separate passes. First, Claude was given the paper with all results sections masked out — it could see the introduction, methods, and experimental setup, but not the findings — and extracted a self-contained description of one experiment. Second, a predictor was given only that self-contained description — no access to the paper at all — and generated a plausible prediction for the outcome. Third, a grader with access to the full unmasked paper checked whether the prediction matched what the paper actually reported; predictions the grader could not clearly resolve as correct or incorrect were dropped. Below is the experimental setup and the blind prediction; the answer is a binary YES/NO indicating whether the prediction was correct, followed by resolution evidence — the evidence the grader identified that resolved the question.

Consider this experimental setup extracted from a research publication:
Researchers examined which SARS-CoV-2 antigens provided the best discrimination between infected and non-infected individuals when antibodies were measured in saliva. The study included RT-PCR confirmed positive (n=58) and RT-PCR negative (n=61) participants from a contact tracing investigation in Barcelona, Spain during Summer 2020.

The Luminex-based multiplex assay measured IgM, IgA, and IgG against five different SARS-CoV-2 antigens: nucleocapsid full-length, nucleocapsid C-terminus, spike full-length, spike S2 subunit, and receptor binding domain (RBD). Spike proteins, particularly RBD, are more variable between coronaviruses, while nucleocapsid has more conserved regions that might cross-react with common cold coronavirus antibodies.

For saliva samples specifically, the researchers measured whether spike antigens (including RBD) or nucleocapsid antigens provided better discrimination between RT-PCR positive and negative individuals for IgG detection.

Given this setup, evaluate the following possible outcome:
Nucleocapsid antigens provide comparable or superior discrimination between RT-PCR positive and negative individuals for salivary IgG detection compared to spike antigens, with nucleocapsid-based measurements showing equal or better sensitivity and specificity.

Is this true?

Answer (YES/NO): NO